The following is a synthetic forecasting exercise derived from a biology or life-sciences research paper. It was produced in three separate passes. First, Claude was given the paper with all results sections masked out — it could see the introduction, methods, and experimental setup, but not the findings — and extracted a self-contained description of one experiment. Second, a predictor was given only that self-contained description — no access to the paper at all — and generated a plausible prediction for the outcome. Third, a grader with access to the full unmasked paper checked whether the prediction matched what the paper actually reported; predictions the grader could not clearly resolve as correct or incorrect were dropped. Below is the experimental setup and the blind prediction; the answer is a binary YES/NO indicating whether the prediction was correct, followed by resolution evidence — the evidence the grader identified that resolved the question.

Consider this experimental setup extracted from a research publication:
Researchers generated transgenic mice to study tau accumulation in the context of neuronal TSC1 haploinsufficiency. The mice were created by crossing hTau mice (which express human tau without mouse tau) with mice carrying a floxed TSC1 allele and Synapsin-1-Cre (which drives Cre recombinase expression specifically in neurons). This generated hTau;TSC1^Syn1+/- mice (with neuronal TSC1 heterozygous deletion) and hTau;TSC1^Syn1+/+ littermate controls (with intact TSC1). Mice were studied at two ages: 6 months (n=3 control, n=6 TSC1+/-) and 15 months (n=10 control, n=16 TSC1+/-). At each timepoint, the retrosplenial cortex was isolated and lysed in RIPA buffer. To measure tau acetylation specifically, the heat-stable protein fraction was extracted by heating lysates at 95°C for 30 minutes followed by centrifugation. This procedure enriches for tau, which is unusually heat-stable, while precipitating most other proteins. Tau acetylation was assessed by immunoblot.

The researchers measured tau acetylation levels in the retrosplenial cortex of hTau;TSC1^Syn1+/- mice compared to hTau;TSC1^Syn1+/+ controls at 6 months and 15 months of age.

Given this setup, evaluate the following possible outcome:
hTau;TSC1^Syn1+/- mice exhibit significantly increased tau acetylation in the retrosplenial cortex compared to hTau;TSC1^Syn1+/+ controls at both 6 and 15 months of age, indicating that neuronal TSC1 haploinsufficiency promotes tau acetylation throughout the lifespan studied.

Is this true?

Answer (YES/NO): NO